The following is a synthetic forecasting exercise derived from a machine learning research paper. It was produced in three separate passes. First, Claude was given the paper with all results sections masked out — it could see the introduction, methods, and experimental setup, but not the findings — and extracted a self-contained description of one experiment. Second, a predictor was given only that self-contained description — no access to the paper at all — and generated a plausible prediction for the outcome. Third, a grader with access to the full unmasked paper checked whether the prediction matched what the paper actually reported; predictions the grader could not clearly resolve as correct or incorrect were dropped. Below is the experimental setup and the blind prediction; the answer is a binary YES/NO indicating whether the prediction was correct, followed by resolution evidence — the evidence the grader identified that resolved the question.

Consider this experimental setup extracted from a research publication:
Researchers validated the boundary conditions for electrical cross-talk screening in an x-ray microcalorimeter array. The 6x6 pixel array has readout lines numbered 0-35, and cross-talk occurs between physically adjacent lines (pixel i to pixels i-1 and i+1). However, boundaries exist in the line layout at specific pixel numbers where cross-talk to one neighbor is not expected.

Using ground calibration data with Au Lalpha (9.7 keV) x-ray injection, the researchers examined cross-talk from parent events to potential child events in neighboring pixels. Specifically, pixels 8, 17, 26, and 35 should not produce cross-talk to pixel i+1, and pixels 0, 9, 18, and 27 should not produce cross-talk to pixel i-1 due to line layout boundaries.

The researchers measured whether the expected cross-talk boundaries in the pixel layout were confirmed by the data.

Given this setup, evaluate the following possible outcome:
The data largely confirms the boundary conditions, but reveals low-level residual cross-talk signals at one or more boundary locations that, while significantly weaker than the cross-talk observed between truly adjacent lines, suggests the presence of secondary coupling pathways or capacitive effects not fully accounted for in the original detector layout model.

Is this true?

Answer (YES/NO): NO